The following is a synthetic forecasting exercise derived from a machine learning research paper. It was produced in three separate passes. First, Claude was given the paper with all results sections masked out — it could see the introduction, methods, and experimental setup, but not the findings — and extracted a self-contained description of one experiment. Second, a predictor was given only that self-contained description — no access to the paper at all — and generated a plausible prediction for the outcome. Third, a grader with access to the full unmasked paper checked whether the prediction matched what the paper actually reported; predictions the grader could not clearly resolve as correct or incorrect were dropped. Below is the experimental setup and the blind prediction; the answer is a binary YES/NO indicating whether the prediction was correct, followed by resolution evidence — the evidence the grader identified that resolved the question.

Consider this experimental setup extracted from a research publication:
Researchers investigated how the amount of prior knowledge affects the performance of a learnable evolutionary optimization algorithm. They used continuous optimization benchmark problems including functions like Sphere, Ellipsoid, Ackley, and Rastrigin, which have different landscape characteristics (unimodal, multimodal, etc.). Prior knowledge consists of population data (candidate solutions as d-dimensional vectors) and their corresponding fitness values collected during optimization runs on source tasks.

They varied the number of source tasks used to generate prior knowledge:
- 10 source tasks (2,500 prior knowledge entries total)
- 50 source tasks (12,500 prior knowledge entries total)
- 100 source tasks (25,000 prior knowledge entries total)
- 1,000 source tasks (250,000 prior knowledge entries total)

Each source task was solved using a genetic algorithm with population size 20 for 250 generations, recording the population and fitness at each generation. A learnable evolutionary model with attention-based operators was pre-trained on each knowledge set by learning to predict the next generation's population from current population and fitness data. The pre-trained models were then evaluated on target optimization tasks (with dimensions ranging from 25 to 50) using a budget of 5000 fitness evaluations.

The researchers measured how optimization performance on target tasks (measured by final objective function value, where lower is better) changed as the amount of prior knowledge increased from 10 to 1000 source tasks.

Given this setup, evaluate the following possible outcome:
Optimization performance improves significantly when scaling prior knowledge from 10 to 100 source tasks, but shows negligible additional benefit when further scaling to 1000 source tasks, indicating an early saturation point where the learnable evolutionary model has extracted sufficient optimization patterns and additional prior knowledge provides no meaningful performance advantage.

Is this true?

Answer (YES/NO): NO